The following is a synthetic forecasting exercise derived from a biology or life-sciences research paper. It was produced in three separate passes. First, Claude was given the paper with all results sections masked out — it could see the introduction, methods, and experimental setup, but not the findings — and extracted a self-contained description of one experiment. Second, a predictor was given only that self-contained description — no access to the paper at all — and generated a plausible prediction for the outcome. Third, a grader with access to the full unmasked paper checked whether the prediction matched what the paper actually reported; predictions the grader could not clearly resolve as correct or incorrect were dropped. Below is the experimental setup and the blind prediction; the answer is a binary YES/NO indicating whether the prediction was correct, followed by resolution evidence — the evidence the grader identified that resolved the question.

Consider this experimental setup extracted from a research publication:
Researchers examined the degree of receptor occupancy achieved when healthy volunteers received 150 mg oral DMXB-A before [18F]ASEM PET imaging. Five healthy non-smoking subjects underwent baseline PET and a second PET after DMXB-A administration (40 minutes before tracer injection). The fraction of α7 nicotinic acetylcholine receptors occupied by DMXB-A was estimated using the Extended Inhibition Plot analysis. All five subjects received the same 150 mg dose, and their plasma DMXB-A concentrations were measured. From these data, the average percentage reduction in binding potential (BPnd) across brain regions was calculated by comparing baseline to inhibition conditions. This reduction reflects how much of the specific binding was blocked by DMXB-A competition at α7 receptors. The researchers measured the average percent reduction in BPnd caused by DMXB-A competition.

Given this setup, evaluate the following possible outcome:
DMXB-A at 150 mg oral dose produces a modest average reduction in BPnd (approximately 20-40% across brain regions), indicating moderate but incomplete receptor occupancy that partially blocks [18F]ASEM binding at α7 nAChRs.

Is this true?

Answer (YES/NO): YES